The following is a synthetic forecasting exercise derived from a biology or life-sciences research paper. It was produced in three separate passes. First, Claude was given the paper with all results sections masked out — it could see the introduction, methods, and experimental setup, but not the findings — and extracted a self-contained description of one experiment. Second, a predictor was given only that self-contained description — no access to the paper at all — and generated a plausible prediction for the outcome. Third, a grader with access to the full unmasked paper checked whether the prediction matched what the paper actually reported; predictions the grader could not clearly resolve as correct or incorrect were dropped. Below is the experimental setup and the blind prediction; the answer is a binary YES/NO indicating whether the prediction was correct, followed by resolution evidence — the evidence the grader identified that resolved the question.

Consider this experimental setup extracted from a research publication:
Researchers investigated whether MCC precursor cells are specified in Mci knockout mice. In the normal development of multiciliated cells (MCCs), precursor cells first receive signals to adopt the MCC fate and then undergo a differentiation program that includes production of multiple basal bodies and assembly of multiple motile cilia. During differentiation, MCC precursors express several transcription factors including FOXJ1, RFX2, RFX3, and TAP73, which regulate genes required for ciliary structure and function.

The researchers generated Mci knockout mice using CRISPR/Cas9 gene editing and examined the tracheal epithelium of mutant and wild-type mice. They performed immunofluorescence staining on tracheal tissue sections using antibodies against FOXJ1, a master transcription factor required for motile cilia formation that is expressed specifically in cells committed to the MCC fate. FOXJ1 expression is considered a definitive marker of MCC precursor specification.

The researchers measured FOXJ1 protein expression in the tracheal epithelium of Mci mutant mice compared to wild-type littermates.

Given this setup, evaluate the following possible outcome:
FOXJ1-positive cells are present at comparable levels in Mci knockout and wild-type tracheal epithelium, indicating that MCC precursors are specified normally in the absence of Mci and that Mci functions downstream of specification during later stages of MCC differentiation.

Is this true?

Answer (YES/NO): YES